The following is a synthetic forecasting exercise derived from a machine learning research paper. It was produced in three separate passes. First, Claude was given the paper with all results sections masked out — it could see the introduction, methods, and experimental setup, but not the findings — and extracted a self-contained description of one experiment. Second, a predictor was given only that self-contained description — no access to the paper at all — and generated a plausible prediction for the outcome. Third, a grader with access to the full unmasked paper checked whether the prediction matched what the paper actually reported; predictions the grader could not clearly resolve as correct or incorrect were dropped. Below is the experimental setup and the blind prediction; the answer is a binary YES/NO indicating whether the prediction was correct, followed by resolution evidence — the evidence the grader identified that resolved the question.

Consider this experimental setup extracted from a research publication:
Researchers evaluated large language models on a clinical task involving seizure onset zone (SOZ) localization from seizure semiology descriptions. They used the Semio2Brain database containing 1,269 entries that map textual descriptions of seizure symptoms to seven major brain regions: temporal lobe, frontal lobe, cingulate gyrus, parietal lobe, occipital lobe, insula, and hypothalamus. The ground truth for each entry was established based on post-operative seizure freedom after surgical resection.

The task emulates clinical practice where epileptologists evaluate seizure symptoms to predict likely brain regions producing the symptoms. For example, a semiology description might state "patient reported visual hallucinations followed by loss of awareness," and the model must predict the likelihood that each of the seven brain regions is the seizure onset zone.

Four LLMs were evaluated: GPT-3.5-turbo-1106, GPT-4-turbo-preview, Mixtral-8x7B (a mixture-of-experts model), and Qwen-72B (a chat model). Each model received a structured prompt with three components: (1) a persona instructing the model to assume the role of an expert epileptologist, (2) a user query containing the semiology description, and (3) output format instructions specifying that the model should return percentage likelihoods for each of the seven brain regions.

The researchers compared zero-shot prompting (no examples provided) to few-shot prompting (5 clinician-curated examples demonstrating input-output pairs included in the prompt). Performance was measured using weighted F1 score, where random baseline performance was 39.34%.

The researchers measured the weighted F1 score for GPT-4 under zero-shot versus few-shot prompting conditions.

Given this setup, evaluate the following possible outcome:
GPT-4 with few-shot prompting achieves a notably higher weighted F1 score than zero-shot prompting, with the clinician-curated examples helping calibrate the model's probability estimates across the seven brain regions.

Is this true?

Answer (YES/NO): NO